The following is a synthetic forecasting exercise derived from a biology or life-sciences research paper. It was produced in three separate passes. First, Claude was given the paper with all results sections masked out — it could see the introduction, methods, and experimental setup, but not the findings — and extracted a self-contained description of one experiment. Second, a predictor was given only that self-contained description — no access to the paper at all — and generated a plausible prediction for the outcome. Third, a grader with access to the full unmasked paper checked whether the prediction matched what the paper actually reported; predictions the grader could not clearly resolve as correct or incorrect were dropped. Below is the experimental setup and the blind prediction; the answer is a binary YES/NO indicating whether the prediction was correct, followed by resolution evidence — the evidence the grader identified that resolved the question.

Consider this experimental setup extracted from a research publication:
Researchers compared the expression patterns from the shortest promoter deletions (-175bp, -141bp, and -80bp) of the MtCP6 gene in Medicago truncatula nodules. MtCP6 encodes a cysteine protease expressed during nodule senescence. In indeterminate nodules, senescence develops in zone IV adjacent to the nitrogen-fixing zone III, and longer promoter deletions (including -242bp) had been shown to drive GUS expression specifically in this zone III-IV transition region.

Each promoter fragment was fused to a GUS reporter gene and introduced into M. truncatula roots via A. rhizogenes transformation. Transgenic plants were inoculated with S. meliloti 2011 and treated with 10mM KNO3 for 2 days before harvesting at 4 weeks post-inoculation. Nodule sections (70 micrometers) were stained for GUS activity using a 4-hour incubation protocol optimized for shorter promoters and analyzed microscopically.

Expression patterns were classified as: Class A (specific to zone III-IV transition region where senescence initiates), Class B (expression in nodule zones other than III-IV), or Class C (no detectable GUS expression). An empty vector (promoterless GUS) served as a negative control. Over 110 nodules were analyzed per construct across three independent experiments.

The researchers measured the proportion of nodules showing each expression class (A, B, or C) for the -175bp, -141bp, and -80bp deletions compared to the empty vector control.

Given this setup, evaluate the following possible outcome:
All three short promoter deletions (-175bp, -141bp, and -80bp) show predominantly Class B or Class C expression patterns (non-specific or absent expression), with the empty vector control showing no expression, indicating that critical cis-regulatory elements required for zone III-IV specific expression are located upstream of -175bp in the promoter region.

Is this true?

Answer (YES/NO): YES